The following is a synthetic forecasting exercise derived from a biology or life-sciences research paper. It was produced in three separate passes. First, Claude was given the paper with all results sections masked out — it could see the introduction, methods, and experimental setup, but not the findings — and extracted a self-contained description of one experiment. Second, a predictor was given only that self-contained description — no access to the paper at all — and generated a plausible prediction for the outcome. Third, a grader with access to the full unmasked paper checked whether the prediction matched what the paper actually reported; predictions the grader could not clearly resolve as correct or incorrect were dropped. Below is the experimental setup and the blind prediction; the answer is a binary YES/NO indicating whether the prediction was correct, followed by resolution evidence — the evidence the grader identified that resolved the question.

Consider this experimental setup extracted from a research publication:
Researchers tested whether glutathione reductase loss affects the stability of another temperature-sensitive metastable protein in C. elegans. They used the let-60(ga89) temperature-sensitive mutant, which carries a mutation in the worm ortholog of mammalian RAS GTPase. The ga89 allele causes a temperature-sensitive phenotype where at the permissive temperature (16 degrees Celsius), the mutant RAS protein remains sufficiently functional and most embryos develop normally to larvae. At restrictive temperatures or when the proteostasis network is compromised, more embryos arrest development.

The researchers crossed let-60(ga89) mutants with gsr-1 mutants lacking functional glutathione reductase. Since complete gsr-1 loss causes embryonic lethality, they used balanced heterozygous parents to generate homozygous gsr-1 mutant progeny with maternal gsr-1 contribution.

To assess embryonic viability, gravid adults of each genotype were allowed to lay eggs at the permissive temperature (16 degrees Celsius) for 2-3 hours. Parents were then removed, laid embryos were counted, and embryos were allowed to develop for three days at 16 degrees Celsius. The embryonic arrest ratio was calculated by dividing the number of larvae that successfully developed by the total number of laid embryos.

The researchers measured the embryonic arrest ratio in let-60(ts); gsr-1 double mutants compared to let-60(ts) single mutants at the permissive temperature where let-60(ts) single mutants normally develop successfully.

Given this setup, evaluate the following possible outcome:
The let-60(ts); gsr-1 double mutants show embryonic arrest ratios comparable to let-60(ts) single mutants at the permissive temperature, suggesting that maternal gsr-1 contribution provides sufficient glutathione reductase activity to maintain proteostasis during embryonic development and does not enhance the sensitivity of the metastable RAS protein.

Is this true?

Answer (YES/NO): NO